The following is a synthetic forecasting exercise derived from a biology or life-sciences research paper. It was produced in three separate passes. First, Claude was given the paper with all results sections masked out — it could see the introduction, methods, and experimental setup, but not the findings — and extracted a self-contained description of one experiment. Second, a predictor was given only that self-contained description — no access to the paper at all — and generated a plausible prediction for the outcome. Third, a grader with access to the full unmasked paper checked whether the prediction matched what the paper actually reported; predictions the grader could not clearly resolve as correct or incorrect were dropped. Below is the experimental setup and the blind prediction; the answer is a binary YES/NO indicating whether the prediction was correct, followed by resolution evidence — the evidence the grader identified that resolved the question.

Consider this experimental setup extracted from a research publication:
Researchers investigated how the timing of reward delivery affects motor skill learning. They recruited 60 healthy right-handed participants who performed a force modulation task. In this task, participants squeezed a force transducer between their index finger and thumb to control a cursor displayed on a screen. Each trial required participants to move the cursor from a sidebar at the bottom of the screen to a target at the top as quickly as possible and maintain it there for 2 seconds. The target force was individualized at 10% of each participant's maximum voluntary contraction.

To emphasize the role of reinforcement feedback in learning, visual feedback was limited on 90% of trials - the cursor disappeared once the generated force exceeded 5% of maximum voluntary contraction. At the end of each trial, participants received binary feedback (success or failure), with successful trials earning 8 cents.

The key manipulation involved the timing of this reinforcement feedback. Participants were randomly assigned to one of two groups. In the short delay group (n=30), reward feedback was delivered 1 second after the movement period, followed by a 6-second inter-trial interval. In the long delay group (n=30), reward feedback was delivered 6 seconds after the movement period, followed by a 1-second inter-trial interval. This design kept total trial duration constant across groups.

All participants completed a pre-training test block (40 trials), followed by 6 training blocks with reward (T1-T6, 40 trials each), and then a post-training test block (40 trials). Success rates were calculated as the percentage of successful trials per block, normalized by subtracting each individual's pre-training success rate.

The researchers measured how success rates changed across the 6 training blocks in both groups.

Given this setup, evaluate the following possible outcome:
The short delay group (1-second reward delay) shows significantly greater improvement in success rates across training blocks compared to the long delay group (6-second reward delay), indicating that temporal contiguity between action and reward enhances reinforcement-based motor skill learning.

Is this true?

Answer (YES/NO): NO